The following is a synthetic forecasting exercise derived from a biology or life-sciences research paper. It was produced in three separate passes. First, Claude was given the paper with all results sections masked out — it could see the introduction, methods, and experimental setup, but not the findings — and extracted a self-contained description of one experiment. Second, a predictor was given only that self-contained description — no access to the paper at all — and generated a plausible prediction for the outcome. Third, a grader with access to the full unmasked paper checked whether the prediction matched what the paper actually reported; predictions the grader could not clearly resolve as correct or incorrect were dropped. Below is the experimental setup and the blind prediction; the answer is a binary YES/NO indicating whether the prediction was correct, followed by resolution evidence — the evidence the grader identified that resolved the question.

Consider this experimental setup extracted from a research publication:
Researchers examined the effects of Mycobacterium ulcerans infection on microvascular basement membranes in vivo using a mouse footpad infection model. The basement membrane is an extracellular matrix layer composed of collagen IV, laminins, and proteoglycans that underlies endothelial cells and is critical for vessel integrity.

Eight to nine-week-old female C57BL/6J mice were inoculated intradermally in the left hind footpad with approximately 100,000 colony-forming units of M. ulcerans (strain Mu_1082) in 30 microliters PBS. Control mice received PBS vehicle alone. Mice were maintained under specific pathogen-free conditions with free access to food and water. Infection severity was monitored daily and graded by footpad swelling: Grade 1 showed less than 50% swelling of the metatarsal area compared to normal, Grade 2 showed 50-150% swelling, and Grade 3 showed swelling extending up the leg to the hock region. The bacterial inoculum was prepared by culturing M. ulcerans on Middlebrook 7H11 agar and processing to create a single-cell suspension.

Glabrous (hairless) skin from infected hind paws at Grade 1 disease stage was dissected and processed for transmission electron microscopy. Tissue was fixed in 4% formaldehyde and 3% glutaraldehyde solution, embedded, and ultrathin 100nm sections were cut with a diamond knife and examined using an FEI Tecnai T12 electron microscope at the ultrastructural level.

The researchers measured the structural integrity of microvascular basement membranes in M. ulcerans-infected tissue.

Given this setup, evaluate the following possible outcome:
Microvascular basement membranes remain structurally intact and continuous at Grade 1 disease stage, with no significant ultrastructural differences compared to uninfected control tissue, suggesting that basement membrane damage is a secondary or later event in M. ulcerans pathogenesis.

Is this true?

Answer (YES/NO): NO